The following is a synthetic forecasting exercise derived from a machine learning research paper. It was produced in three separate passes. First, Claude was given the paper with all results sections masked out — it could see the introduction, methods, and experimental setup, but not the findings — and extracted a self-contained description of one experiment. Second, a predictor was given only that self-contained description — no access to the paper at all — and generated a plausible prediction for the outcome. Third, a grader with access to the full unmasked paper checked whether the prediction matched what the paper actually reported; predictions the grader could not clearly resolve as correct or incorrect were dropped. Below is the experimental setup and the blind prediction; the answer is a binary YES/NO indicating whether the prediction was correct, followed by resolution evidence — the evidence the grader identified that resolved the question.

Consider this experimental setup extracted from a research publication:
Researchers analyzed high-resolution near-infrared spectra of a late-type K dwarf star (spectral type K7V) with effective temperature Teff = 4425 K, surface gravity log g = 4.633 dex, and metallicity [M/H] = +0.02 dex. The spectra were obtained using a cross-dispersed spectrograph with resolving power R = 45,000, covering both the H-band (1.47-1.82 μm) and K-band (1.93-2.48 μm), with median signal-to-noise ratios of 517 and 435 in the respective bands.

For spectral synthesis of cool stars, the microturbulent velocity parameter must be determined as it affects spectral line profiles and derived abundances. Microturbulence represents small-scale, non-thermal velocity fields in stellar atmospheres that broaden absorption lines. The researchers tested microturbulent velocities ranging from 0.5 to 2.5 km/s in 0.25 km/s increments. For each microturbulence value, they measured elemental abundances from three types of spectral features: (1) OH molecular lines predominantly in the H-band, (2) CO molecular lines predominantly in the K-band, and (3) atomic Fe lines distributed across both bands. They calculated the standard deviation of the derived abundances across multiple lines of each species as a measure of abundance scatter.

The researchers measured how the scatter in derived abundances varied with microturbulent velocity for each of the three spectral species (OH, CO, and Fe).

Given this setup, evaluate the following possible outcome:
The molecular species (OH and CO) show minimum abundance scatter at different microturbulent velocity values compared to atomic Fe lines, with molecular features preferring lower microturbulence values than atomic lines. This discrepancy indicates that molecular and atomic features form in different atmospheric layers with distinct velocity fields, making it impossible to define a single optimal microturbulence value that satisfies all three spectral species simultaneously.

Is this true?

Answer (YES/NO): NO